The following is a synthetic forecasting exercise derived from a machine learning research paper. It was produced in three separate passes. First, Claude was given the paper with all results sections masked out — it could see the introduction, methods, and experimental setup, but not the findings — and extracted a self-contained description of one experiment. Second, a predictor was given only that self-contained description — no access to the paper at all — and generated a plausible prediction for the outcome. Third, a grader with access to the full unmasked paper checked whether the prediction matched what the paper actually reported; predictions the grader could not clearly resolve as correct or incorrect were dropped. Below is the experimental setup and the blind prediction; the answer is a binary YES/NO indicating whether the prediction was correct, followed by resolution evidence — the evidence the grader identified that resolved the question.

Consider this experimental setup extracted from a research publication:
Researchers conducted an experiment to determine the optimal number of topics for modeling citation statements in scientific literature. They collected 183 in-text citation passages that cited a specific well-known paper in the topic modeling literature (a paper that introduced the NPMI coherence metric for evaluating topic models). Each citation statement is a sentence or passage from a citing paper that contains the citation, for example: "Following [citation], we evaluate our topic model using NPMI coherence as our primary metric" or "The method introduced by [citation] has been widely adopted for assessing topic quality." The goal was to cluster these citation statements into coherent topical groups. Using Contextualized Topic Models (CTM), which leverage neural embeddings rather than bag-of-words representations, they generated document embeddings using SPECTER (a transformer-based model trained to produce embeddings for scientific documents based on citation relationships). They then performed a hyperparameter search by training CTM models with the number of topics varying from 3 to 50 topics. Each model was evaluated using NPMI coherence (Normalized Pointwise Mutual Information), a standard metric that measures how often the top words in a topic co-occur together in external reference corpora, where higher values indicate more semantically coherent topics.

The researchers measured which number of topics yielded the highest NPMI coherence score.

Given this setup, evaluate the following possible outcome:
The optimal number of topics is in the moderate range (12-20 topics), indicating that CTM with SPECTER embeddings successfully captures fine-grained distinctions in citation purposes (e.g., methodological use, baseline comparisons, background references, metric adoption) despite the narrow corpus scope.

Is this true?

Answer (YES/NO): NO